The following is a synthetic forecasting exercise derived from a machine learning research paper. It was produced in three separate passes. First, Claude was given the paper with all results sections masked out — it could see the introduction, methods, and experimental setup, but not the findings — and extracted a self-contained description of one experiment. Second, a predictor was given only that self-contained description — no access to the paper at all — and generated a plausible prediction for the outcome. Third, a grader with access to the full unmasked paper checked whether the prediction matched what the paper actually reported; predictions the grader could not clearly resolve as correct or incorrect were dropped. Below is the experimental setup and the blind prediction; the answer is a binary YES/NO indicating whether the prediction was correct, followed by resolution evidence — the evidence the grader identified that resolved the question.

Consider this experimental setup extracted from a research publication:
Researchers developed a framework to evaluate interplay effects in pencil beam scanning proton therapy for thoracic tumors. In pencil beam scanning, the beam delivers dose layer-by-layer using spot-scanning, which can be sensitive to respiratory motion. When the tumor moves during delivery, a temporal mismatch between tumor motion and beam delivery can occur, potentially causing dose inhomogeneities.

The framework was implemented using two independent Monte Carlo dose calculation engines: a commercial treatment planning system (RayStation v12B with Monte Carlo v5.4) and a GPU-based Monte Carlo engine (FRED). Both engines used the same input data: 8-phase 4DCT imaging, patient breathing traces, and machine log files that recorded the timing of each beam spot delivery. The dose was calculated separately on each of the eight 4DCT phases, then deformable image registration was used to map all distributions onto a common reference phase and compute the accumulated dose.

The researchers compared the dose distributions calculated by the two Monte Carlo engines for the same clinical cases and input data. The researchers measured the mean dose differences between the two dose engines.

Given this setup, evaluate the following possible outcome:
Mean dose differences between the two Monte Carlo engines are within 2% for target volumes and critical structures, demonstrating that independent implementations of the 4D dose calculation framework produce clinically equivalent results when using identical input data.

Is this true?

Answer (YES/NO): YES